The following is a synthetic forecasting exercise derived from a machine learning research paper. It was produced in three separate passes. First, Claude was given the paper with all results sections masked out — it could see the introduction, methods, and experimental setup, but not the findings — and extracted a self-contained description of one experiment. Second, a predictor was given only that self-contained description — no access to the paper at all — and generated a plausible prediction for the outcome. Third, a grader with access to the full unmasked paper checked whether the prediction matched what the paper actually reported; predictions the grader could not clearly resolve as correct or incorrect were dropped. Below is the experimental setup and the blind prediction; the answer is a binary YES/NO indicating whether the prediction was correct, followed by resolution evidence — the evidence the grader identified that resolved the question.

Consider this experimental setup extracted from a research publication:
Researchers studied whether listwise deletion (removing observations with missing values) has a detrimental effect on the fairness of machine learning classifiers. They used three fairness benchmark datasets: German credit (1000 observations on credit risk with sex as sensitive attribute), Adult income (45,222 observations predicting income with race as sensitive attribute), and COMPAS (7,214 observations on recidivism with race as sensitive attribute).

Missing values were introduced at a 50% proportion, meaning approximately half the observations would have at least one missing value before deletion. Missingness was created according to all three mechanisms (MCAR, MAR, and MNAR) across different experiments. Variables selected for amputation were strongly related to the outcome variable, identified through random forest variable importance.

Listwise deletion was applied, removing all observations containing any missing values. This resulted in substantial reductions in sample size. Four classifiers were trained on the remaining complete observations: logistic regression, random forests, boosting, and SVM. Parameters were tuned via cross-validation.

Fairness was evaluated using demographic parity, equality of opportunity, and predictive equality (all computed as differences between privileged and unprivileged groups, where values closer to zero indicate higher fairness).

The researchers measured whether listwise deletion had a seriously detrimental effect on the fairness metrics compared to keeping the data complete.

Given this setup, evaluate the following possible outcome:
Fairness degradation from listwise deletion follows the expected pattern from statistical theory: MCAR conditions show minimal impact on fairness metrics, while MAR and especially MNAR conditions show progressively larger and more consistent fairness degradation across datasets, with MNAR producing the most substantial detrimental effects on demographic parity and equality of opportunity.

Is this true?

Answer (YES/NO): NO